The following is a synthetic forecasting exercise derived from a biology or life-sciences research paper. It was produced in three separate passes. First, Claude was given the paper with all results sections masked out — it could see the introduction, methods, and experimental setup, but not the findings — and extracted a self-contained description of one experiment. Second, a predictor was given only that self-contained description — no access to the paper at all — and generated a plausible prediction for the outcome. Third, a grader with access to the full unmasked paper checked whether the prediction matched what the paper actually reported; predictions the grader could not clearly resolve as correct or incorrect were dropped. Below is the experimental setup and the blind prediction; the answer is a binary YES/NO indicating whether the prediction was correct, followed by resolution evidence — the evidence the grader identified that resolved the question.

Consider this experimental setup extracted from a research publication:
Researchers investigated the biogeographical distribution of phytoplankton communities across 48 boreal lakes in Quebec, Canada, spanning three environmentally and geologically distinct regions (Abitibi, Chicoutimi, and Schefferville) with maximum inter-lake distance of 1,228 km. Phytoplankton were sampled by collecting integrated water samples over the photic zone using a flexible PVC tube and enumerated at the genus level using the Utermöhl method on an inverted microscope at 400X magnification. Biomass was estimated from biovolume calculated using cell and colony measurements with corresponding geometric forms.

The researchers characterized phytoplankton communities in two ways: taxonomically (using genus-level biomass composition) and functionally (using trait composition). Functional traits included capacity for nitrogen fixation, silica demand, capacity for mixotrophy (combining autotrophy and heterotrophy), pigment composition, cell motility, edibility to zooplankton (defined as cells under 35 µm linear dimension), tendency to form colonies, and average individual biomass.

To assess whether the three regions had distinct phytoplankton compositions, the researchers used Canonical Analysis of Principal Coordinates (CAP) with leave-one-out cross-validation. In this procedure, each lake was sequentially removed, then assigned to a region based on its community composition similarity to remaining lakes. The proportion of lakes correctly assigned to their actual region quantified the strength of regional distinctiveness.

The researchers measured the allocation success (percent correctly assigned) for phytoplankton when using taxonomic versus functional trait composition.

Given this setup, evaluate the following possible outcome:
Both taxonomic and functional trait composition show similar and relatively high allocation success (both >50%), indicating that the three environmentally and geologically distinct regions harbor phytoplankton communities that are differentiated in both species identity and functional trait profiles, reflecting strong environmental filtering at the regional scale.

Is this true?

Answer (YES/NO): NO